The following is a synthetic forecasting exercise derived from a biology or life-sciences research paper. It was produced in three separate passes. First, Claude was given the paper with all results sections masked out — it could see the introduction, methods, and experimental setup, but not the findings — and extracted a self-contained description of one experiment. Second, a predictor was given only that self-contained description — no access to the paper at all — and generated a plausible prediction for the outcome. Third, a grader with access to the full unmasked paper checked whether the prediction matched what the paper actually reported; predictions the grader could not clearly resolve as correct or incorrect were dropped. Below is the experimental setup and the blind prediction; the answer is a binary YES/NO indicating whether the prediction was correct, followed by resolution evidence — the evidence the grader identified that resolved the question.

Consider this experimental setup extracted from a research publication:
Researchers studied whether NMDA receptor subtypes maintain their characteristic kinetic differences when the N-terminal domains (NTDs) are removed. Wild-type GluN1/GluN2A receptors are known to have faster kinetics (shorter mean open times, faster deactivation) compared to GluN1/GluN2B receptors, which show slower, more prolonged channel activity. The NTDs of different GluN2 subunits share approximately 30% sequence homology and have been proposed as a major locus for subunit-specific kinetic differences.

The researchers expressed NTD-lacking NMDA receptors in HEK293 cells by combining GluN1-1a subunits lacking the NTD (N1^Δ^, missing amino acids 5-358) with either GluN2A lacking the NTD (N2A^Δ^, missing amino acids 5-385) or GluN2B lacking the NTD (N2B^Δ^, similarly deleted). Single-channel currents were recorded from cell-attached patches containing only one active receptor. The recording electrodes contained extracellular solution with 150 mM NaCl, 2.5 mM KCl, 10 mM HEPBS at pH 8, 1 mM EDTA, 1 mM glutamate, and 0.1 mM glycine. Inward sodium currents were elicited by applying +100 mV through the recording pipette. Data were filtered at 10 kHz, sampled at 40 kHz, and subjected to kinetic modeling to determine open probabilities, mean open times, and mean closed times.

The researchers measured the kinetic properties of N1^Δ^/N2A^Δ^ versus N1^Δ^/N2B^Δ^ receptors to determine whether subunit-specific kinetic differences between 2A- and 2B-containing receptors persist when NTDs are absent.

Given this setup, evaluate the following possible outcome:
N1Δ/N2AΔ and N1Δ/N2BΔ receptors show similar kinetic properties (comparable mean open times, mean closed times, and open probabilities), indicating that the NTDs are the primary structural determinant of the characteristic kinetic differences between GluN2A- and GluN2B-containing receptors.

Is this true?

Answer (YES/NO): NO